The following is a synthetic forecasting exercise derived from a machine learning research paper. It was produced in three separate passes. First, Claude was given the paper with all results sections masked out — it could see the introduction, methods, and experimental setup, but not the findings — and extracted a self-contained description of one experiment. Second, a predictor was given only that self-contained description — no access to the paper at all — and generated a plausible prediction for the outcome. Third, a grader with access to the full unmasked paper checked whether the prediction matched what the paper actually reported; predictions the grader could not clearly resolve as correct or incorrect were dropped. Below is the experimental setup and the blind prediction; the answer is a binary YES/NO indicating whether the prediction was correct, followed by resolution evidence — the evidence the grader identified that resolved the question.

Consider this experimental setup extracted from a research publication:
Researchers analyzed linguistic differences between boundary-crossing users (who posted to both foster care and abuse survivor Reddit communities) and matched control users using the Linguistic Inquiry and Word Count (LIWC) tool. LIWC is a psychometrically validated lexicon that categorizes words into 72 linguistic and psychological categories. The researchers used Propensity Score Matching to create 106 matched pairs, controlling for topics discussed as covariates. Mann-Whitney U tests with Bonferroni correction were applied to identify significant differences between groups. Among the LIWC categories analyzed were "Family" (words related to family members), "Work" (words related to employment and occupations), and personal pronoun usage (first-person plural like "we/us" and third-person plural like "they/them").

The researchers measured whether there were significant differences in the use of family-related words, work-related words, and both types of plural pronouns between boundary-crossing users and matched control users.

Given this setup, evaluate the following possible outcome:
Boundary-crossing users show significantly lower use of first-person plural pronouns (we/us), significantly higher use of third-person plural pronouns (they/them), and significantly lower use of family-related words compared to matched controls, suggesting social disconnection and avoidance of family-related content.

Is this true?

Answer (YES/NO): NO